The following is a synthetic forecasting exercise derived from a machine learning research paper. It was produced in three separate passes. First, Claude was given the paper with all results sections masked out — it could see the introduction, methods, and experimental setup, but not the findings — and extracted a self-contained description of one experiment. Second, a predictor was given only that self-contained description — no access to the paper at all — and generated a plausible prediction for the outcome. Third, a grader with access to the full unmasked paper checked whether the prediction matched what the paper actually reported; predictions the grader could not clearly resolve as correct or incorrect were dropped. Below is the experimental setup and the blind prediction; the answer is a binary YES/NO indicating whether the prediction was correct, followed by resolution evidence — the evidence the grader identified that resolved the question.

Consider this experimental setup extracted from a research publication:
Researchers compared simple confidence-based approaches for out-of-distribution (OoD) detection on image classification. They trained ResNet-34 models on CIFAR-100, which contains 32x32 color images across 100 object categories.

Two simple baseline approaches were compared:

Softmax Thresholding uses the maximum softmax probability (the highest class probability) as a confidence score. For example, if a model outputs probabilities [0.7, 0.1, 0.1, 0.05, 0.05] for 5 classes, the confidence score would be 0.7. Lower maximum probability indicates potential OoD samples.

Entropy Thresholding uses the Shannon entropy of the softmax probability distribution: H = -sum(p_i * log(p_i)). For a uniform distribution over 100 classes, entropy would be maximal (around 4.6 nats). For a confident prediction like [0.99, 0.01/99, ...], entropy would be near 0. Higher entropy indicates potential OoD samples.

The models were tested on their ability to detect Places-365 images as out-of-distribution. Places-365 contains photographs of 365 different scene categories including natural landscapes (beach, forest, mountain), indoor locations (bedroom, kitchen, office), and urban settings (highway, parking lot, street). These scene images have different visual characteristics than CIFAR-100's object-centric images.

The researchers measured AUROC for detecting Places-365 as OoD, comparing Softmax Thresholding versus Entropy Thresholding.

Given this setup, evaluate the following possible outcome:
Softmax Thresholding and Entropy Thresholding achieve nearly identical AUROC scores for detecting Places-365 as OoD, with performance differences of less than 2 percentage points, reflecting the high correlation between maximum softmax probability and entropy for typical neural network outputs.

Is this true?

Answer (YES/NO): YES